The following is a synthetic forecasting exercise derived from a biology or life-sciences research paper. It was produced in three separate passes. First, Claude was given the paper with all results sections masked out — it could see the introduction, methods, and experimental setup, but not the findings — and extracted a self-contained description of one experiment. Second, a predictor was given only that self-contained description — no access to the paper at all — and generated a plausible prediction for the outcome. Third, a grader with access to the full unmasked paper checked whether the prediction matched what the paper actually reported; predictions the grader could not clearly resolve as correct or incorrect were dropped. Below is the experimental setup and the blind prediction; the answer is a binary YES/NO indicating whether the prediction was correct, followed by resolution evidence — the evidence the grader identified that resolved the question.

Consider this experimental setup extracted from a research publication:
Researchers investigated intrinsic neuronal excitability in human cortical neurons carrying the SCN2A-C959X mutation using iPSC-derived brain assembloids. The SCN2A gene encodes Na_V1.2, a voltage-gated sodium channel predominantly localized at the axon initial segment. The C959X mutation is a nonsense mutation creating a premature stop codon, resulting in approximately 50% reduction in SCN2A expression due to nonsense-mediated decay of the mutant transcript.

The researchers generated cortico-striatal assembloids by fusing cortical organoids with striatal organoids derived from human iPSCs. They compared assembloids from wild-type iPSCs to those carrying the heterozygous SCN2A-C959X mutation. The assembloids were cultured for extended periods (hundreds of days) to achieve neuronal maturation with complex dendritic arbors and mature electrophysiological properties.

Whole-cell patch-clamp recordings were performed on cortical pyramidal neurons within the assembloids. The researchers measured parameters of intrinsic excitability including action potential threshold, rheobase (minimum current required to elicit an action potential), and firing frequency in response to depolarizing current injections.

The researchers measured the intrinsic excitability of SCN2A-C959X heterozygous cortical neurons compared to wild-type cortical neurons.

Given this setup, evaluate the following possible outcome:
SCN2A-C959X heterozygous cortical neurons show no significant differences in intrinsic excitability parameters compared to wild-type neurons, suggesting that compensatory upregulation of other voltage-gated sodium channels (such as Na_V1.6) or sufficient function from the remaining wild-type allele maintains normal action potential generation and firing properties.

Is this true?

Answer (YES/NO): NO